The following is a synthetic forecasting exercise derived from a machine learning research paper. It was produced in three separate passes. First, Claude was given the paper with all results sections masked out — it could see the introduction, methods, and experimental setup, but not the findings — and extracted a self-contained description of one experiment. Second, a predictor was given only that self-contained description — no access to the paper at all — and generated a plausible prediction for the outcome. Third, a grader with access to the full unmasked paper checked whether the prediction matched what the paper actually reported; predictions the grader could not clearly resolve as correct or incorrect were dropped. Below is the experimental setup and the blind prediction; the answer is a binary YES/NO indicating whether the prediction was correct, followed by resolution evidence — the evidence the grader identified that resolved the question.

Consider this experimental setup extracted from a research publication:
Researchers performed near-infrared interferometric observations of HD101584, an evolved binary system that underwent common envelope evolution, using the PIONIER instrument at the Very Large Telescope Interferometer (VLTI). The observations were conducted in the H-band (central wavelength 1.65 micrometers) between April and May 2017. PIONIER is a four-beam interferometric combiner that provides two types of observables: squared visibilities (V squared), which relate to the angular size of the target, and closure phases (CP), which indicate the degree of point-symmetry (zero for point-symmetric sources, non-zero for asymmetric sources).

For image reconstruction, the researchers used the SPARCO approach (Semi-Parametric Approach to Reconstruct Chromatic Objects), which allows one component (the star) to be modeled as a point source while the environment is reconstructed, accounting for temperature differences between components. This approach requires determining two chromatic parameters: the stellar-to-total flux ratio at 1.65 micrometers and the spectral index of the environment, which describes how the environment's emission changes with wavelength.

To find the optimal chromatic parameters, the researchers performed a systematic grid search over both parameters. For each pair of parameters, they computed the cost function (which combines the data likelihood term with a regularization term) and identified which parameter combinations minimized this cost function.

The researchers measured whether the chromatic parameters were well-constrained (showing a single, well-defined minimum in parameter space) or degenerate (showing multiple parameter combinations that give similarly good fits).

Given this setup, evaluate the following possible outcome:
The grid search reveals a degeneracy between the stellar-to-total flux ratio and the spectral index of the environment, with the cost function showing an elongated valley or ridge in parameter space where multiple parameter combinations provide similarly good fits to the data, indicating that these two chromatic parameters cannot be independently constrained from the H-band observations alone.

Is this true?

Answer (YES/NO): YES